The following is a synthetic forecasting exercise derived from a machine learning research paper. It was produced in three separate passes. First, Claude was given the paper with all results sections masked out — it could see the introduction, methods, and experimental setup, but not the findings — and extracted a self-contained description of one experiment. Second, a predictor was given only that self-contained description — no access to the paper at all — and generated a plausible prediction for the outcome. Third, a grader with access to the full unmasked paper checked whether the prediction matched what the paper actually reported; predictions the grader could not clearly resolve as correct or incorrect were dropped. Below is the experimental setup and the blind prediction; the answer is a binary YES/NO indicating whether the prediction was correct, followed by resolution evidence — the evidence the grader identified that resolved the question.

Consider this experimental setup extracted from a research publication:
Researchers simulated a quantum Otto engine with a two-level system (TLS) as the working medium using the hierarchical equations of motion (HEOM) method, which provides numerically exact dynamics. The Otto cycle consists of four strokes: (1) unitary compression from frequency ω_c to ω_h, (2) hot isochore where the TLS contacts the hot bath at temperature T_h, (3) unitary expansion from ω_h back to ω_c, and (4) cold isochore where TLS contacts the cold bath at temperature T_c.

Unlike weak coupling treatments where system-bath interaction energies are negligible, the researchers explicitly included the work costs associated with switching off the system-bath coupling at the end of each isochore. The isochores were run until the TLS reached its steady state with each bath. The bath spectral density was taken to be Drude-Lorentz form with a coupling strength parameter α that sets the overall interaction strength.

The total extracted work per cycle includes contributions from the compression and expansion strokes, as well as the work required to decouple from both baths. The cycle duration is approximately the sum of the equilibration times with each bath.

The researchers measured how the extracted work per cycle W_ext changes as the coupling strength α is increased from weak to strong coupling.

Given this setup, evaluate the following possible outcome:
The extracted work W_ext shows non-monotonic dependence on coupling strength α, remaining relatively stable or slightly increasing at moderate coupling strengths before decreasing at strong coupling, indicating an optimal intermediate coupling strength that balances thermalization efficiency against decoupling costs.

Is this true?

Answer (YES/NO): NO